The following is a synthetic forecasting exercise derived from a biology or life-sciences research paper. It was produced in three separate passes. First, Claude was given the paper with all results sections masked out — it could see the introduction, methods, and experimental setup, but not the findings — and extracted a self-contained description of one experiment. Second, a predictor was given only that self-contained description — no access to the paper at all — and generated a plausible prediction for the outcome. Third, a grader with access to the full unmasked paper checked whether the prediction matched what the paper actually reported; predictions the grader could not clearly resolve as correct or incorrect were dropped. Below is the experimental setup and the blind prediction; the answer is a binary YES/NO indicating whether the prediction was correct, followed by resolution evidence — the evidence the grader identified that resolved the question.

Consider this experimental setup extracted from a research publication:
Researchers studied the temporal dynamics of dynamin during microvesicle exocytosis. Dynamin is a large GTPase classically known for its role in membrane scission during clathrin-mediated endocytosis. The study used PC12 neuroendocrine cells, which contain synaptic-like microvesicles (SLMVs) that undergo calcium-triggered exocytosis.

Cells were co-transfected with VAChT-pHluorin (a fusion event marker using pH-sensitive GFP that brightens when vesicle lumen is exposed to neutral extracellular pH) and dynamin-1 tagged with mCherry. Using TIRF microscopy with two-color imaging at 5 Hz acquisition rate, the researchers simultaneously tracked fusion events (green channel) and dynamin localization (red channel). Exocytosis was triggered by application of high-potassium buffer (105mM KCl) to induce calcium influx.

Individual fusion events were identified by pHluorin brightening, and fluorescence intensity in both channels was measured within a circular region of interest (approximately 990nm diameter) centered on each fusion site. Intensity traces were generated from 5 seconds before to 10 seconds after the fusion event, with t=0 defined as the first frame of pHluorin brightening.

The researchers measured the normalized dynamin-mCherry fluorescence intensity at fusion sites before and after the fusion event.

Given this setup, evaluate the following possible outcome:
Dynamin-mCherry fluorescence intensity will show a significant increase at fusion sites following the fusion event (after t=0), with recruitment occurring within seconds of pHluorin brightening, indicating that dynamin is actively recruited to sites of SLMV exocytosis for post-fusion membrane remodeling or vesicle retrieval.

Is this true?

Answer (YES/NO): YES